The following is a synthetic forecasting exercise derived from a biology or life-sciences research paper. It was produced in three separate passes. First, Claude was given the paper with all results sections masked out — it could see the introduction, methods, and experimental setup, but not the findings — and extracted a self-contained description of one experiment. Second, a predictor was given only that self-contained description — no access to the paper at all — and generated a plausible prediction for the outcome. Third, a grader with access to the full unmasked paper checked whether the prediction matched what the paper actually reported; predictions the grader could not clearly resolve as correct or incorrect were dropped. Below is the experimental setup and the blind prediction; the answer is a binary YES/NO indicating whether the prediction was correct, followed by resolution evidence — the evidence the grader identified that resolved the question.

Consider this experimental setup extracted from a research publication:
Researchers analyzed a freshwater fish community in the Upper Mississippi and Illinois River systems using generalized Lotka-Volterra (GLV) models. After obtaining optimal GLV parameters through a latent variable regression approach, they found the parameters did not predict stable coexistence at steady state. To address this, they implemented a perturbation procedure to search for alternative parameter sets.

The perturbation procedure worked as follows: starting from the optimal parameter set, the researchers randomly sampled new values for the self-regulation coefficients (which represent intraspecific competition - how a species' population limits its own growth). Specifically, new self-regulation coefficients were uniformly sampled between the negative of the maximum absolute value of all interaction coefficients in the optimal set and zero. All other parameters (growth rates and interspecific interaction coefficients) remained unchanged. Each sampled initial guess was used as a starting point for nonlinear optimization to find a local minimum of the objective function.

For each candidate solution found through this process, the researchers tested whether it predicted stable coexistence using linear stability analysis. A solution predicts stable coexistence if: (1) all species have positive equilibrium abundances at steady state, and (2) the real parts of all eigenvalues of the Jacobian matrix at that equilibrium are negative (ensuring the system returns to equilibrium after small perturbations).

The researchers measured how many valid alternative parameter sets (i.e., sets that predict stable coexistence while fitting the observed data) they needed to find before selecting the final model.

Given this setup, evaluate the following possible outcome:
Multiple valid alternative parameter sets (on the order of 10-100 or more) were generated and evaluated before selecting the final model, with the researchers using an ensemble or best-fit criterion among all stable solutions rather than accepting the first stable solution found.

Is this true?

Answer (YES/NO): YES